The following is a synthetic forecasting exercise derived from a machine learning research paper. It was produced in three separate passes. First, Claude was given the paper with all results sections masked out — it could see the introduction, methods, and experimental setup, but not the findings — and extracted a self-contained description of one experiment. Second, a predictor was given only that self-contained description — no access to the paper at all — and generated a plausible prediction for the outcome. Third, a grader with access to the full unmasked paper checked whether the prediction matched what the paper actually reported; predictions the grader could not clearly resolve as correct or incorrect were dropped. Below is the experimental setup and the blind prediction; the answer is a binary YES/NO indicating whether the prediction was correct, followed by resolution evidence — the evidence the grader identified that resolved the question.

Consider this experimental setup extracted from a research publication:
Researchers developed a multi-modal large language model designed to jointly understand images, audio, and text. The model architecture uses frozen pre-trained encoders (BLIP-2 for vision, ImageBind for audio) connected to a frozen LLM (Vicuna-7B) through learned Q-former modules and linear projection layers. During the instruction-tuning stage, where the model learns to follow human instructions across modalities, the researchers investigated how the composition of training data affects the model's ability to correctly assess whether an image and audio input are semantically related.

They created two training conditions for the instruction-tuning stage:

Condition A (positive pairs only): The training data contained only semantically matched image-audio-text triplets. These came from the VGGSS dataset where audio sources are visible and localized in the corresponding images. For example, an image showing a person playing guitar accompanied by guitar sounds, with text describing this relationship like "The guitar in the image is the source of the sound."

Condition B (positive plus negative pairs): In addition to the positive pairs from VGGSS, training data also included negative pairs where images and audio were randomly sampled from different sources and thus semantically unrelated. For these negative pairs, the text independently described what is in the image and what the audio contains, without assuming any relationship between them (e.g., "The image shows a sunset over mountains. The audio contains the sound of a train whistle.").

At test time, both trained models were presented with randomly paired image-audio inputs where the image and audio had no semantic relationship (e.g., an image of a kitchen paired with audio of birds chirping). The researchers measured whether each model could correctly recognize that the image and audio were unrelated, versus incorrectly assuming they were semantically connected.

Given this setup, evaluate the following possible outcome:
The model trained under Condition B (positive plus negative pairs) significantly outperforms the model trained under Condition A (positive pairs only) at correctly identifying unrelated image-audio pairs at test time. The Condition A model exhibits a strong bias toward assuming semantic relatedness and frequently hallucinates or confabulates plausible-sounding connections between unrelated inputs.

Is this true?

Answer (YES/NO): YES